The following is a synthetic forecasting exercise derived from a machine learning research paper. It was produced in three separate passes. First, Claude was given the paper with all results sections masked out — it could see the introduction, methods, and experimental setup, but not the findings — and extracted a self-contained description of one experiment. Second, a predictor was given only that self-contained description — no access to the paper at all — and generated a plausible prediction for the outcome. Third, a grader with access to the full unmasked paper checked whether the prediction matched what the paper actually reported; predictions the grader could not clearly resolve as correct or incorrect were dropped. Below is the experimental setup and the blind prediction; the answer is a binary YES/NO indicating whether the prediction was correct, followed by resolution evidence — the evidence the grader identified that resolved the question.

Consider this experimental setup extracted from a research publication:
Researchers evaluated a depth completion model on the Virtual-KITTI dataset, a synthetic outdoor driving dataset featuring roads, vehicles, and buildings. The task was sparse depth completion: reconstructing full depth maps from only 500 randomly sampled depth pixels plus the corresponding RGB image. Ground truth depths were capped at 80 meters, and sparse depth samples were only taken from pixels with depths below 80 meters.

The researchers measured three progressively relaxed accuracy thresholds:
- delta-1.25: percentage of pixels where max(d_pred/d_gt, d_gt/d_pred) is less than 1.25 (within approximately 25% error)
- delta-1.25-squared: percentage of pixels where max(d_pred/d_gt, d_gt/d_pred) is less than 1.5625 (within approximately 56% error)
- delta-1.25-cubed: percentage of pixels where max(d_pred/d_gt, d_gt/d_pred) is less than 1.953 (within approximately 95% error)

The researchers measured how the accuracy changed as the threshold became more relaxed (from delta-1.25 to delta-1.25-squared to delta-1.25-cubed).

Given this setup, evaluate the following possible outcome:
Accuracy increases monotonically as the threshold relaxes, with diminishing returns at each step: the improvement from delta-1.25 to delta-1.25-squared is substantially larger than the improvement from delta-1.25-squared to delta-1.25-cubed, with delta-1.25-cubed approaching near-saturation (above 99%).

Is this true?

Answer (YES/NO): NO